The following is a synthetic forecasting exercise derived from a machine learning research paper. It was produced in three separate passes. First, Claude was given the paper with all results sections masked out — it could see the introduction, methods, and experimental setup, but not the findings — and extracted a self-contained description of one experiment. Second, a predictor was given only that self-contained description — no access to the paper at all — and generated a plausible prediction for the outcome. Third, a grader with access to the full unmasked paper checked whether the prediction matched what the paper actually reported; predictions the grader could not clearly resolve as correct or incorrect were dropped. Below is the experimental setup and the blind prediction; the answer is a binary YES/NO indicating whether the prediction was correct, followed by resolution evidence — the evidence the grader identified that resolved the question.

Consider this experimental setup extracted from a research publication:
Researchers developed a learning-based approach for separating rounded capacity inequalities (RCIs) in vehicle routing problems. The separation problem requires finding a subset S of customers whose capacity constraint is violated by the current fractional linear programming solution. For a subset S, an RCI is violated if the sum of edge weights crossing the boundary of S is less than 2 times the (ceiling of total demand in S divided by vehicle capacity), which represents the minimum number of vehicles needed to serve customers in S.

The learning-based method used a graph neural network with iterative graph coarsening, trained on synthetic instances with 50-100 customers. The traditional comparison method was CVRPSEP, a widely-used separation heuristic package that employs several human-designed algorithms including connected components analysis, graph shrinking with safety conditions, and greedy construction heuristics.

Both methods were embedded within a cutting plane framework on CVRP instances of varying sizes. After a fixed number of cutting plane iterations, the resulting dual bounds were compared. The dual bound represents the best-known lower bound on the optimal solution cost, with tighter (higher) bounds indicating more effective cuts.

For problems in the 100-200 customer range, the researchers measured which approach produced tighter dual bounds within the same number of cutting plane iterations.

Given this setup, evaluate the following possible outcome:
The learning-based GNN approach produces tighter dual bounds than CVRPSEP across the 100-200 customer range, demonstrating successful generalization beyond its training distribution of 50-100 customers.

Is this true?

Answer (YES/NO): NO